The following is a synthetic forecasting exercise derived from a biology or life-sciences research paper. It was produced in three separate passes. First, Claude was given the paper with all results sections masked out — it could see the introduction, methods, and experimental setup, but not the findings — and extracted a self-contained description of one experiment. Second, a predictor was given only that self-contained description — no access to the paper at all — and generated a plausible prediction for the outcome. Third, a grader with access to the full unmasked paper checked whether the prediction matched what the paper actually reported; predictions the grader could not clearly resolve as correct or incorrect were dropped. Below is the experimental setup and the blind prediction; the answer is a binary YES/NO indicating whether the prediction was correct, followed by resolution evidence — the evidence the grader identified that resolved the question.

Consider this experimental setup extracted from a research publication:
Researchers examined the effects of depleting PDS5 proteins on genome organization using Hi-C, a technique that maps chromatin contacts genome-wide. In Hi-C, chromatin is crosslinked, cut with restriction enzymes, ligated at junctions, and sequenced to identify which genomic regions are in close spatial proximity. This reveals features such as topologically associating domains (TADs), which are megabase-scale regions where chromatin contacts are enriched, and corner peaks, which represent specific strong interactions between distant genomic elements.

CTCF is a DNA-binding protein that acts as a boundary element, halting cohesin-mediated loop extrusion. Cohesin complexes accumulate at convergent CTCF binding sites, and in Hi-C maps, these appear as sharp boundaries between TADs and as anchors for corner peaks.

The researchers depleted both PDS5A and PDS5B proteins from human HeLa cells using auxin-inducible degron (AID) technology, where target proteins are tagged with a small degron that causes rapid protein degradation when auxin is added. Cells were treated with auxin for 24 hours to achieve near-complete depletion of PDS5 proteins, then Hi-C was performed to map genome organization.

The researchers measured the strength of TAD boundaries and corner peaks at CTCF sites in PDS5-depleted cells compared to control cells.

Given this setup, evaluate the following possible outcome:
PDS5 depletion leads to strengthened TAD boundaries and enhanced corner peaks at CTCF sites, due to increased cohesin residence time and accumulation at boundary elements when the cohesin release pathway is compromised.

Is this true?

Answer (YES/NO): NO